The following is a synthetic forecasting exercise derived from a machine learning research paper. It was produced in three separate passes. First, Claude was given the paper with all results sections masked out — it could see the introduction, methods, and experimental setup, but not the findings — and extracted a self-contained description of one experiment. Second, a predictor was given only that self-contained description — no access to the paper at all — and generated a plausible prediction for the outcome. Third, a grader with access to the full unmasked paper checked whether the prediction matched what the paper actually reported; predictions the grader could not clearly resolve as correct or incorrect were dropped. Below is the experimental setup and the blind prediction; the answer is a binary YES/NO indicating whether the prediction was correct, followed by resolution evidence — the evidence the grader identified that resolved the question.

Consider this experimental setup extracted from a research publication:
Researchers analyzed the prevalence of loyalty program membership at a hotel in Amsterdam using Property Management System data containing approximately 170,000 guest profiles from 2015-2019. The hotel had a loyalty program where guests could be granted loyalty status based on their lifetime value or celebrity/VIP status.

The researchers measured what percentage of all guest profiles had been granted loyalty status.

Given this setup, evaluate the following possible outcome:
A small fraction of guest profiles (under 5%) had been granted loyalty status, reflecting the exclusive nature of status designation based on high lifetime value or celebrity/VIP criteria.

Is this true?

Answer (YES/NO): YES